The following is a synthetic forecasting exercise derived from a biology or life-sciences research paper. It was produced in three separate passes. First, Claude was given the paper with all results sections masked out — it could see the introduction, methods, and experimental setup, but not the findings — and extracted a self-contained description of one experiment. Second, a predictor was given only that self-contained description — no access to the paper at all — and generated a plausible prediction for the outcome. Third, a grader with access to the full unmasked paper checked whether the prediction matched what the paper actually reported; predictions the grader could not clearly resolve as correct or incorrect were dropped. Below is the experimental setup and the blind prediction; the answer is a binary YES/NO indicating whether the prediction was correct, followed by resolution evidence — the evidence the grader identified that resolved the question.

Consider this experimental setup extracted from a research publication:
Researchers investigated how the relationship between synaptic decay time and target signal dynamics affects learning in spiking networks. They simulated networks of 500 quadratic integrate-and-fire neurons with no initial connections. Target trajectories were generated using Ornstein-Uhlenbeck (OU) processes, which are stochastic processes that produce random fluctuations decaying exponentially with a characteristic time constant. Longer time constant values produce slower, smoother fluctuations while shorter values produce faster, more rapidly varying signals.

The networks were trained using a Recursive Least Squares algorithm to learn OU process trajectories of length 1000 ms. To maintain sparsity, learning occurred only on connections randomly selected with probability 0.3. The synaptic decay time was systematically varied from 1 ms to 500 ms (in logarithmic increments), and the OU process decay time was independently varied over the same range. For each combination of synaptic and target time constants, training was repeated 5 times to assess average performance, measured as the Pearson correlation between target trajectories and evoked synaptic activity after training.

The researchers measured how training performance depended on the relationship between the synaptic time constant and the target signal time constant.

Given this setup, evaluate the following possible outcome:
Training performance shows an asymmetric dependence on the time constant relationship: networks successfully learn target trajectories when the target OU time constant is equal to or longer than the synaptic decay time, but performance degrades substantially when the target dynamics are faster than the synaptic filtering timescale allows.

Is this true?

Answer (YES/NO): NO